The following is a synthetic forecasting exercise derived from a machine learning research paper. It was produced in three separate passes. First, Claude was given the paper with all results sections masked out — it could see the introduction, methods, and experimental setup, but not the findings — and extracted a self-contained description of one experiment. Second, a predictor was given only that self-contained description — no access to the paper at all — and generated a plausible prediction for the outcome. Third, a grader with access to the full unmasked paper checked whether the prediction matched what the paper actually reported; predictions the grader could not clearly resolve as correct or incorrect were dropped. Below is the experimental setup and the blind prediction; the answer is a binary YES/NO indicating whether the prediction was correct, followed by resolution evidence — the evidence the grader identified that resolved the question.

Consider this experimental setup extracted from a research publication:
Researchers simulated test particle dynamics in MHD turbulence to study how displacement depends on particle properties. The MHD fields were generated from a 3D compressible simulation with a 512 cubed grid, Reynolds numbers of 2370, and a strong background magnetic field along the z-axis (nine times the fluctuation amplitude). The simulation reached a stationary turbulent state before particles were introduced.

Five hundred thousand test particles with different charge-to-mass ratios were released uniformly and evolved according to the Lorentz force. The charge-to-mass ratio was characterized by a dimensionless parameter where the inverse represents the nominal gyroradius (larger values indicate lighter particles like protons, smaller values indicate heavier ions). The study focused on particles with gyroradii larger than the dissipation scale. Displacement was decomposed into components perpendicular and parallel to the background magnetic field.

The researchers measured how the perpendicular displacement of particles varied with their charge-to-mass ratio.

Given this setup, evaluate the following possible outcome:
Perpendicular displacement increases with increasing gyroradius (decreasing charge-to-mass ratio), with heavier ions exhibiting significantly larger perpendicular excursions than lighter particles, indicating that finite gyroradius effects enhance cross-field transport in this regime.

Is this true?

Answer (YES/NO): NO